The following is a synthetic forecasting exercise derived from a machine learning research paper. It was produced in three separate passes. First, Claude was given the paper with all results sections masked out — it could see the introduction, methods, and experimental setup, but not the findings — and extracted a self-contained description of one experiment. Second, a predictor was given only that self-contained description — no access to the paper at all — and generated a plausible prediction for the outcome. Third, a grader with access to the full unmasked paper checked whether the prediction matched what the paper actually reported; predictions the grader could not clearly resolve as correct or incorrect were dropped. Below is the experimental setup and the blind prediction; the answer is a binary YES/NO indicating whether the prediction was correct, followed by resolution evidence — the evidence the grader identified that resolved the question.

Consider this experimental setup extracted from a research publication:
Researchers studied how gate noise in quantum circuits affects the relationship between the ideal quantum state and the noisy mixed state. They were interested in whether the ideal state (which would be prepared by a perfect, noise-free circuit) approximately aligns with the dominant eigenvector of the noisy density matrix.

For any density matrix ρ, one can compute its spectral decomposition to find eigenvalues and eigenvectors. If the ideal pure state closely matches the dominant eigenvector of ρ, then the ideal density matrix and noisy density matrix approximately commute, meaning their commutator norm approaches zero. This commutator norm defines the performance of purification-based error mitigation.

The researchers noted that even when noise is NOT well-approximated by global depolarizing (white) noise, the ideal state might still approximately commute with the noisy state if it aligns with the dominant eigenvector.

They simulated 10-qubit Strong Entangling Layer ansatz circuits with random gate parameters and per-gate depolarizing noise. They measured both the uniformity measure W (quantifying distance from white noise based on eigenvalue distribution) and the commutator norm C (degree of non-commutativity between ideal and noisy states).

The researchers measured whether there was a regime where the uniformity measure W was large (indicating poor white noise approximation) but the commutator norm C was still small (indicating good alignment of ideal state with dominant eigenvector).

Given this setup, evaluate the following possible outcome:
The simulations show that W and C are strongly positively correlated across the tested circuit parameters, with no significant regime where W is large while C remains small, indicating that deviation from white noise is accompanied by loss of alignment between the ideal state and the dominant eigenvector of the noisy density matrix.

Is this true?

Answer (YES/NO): NO